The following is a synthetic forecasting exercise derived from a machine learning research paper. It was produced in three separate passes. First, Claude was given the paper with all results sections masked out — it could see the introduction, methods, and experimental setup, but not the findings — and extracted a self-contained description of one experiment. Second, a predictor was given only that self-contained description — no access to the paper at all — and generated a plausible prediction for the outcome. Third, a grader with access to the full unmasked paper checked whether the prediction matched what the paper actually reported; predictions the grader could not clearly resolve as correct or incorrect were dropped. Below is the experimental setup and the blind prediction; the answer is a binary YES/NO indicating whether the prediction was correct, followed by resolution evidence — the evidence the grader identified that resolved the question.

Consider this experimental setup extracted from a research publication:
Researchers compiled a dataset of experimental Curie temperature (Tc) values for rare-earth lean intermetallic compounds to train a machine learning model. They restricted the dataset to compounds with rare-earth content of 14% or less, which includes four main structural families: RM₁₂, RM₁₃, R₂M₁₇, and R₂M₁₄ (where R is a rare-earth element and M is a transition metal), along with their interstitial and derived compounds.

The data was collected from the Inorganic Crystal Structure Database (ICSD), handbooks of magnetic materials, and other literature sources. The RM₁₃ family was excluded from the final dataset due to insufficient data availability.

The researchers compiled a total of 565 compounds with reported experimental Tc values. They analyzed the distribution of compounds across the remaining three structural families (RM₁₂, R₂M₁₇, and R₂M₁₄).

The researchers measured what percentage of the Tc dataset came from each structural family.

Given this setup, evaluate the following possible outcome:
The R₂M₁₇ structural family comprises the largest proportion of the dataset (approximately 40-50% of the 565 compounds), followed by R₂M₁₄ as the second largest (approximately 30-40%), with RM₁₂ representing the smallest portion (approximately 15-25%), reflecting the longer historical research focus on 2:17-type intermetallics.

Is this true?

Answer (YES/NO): NO